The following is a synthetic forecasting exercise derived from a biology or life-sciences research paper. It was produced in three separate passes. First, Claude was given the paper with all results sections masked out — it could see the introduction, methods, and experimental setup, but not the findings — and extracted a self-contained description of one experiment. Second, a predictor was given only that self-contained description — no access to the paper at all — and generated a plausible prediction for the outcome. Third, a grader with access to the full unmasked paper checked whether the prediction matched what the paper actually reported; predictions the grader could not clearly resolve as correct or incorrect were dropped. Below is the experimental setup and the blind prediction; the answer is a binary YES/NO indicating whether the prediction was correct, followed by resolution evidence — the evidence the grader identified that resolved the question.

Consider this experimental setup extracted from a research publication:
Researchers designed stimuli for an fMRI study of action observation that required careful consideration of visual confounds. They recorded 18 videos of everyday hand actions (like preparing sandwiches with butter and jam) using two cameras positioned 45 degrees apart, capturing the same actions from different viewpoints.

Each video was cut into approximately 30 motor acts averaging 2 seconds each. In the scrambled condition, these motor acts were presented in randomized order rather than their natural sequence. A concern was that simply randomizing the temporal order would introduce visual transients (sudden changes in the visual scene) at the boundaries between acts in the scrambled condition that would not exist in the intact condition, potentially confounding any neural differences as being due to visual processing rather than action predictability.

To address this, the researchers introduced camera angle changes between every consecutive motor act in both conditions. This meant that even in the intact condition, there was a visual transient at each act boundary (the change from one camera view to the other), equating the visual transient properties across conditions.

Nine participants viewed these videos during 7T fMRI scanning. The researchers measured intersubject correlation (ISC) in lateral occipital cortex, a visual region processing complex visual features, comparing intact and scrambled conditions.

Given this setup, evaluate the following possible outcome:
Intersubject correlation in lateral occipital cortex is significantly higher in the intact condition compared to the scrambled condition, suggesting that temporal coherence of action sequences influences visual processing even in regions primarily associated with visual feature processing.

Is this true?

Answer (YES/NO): NO